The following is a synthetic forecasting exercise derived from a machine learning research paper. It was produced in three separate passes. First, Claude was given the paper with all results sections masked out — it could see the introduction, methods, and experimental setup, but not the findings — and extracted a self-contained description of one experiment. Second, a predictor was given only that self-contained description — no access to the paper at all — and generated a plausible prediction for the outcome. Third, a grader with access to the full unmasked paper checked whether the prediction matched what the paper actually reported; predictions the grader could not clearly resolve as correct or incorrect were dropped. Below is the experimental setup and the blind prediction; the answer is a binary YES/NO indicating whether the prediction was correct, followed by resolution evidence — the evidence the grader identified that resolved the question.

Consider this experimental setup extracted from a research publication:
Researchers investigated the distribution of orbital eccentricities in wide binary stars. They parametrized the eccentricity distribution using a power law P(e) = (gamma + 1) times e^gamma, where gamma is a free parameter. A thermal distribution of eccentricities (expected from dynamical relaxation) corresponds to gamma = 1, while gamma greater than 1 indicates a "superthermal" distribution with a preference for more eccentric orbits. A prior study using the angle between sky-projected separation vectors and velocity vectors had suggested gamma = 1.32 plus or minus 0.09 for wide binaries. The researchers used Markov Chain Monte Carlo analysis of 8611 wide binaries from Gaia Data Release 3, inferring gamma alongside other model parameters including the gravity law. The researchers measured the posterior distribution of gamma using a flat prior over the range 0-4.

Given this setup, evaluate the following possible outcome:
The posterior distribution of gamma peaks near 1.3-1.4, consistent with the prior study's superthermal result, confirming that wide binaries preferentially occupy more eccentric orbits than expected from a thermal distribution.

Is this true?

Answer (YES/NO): NO